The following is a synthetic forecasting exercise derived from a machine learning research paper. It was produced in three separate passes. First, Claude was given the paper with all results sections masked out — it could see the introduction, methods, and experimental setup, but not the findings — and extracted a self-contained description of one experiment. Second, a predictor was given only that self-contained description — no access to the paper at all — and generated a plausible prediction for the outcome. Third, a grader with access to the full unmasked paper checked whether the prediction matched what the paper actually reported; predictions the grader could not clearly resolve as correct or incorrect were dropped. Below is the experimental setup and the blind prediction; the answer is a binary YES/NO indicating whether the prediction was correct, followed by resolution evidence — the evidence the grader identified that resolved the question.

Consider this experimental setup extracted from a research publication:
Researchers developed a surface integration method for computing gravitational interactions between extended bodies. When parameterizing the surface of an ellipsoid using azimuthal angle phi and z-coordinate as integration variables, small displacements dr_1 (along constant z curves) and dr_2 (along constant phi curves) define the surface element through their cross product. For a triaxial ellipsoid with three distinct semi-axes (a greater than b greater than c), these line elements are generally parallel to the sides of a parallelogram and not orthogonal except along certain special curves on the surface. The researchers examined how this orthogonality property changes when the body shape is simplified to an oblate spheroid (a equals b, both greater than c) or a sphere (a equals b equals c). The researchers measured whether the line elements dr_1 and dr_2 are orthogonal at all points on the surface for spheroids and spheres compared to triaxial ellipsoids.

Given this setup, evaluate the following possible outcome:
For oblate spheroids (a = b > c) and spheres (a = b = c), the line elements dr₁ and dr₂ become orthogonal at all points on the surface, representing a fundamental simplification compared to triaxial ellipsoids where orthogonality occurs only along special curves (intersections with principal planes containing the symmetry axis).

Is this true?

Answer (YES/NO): YES